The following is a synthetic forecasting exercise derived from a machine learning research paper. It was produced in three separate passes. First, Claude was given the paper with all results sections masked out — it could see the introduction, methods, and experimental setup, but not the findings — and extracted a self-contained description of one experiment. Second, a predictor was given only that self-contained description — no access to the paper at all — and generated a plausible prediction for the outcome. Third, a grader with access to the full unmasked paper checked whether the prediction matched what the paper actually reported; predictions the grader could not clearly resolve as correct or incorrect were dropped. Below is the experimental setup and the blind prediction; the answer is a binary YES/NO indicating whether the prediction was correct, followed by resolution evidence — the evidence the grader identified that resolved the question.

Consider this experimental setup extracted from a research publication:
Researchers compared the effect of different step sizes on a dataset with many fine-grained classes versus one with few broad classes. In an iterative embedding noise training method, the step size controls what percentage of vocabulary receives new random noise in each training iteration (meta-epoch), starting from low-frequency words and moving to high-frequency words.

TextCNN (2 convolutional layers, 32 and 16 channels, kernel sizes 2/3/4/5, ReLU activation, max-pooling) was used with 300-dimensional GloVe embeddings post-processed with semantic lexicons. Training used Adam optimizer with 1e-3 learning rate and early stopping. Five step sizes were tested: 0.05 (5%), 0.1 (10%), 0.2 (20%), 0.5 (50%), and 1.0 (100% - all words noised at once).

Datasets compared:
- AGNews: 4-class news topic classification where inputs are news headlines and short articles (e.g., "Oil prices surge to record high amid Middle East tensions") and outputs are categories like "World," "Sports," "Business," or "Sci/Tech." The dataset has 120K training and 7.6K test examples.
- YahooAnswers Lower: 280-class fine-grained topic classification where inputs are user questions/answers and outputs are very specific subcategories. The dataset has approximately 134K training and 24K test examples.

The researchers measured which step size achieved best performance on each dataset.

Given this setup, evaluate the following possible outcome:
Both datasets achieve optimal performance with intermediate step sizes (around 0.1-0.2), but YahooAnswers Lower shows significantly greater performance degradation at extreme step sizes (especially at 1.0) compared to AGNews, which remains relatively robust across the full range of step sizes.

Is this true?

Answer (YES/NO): YES